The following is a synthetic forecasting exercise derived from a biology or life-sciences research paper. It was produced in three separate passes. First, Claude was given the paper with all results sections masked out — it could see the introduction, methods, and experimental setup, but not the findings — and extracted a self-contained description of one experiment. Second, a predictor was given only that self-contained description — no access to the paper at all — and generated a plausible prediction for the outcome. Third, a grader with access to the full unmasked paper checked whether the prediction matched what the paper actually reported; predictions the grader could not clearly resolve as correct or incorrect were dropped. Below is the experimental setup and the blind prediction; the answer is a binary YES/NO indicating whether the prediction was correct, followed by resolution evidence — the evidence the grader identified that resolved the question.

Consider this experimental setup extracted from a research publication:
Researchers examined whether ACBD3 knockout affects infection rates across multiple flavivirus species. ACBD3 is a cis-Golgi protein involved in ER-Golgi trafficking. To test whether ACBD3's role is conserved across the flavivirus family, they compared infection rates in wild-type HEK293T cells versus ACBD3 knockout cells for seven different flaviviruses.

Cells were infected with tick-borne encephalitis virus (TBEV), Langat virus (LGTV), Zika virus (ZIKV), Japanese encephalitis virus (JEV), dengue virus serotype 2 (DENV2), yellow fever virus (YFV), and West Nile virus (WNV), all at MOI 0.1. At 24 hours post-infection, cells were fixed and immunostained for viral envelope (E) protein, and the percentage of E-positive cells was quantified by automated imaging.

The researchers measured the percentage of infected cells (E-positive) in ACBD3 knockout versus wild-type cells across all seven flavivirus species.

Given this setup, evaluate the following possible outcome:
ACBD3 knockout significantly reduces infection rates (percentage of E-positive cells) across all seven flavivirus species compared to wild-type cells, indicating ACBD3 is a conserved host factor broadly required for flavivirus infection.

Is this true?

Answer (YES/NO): YES